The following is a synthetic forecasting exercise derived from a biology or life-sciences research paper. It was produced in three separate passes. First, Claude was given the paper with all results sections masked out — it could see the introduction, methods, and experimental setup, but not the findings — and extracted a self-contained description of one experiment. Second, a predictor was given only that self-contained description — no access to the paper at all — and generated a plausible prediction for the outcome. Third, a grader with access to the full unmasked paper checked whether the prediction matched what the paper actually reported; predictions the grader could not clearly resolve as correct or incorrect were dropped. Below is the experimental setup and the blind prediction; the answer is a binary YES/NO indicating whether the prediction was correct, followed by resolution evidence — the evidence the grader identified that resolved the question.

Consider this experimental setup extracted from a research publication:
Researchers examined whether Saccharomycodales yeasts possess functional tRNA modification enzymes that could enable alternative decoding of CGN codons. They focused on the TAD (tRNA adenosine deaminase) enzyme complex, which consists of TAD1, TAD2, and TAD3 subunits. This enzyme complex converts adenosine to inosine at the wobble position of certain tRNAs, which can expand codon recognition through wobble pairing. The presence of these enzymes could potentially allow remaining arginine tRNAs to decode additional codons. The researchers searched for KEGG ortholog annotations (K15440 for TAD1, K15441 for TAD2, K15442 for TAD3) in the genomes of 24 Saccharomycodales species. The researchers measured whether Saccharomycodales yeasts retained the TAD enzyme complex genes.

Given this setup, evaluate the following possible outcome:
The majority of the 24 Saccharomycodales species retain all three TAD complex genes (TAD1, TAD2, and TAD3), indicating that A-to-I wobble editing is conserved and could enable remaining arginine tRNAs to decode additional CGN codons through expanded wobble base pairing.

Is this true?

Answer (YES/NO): NO